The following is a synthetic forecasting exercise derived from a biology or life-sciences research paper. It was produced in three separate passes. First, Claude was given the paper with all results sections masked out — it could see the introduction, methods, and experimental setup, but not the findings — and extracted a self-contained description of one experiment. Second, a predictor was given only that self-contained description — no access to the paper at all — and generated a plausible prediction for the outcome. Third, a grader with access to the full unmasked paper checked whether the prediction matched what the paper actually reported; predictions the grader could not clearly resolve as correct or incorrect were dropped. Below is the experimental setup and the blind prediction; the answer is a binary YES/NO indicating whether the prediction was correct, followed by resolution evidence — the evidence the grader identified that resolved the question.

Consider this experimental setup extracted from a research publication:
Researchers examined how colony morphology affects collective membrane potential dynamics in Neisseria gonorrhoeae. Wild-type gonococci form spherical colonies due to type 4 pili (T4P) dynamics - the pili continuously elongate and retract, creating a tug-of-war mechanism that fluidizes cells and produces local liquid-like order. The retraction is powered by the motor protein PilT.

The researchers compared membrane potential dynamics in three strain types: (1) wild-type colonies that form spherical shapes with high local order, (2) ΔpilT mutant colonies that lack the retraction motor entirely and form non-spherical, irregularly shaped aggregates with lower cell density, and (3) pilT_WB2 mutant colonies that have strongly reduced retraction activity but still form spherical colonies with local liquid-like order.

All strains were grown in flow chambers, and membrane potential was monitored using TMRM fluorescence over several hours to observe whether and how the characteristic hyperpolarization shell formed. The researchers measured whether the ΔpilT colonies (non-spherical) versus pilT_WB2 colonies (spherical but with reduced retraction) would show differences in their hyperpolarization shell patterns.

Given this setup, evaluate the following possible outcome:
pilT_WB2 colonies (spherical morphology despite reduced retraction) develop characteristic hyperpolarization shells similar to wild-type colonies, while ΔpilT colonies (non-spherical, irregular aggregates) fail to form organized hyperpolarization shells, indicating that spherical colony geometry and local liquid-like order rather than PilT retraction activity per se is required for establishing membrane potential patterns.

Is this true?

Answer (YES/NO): YES